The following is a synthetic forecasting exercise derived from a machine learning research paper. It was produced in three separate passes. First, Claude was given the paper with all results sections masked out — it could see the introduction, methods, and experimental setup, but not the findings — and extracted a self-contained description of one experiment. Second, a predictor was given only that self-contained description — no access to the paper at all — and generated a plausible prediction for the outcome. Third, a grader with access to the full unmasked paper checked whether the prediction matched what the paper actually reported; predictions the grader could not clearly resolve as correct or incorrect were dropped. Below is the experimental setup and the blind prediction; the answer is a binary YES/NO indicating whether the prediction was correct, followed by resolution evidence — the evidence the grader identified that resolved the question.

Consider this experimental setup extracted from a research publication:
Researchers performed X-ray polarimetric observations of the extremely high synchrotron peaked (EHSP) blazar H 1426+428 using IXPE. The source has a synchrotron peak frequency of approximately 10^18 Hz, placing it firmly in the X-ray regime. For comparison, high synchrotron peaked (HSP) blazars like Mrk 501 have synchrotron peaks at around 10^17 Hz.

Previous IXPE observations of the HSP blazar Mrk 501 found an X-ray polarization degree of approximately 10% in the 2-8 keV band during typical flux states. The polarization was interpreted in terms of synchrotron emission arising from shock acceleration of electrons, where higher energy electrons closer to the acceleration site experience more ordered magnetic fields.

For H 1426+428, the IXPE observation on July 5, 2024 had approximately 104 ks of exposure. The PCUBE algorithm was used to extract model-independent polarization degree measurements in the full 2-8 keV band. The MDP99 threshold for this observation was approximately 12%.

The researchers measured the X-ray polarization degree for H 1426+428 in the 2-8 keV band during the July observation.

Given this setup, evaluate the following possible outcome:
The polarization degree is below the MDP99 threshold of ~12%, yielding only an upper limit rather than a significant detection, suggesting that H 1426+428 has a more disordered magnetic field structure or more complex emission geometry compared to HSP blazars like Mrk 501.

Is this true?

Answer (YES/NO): NO